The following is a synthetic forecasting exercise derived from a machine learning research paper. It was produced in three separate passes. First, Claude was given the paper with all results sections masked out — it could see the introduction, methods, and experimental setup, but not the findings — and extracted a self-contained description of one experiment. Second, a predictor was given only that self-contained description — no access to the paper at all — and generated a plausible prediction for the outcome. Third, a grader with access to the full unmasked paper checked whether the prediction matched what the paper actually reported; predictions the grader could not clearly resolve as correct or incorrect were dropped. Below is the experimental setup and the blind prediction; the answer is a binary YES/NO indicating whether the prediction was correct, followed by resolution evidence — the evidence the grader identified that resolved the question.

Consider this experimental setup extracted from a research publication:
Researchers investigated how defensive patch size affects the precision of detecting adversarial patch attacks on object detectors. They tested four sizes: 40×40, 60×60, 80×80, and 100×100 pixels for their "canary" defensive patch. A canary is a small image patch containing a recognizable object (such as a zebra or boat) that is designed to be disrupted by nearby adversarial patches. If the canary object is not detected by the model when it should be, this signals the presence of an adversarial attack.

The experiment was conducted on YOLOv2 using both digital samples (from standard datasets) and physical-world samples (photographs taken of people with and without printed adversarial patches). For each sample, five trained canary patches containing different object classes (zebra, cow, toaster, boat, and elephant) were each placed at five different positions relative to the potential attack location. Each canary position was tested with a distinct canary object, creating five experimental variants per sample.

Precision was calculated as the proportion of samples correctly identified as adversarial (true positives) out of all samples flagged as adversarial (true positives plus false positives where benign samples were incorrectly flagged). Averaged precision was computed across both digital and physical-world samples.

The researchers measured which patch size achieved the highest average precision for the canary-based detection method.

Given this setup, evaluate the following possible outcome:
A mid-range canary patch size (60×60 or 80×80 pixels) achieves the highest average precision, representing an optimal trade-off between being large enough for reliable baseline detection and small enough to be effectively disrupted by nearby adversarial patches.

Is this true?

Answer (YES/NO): YES